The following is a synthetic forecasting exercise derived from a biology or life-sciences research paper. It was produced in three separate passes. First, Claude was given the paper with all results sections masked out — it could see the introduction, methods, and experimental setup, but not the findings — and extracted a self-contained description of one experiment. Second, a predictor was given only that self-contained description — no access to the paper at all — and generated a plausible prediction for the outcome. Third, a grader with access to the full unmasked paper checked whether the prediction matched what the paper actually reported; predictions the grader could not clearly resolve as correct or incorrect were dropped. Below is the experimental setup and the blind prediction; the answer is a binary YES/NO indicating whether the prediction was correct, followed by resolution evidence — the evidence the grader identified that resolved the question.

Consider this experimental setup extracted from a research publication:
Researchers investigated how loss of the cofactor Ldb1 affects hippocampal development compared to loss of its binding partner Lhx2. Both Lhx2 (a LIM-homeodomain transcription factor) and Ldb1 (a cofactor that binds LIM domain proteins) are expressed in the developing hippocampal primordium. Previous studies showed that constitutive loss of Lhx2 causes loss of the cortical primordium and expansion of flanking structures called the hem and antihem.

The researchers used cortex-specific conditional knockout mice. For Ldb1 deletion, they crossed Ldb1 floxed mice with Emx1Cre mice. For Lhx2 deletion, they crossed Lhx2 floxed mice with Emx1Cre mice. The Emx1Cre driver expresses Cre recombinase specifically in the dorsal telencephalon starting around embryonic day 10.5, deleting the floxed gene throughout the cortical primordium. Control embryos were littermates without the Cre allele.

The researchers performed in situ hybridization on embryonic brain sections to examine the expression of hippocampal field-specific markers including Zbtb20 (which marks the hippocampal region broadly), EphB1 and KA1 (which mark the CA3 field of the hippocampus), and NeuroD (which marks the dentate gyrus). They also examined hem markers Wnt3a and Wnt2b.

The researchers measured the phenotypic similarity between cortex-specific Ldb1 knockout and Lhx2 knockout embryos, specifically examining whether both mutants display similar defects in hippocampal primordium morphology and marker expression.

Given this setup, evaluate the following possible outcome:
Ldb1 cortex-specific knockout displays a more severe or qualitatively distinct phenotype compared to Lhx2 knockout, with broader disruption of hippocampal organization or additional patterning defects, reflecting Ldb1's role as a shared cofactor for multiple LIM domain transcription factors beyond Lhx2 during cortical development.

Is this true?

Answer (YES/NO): NO